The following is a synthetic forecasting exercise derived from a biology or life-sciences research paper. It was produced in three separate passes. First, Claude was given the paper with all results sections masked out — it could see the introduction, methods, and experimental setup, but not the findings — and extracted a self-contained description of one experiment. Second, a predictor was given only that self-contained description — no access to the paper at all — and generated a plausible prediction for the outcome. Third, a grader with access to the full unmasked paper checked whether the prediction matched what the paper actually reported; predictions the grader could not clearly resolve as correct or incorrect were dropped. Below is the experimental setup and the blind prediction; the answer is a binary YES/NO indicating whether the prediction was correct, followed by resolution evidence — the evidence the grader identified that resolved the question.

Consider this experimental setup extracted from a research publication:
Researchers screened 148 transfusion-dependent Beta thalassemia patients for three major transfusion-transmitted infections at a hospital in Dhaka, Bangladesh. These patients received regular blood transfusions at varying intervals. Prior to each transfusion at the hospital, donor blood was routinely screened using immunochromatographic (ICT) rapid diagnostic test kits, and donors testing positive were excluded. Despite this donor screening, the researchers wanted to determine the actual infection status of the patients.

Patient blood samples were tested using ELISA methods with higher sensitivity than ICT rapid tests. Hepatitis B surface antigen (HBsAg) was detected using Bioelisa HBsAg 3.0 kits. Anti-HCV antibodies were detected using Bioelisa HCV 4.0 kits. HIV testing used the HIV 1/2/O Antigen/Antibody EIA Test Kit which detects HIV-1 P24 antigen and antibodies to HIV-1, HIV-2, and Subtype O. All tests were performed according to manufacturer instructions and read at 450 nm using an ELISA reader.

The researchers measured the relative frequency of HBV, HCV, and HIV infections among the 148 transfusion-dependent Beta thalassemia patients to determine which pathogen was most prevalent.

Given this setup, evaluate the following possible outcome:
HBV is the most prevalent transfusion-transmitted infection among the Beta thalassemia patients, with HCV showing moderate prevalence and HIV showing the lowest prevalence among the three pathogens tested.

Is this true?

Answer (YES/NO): NO